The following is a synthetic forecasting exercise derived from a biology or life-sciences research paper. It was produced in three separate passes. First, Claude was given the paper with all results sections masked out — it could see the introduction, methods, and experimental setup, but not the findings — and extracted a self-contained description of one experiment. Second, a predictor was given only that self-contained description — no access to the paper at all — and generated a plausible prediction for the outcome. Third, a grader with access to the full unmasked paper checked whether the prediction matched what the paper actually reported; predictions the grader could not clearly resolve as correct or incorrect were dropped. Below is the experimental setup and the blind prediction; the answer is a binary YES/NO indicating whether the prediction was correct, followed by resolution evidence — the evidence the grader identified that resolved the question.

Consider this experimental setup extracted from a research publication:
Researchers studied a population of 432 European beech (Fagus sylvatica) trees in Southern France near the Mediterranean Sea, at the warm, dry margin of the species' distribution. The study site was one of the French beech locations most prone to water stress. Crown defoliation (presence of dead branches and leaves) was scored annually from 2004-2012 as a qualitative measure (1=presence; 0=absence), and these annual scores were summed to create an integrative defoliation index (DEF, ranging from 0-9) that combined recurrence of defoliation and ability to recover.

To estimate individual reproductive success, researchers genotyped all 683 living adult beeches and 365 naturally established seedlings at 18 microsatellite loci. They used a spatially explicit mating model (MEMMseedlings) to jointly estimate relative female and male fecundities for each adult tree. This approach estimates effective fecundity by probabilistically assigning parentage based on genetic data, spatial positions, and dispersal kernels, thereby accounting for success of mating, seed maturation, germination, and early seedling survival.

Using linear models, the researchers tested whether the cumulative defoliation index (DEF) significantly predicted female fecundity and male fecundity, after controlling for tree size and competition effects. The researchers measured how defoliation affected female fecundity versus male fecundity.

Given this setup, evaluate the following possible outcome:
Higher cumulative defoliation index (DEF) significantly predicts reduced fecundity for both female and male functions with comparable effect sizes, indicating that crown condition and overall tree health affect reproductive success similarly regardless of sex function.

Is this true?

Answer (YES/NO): NO